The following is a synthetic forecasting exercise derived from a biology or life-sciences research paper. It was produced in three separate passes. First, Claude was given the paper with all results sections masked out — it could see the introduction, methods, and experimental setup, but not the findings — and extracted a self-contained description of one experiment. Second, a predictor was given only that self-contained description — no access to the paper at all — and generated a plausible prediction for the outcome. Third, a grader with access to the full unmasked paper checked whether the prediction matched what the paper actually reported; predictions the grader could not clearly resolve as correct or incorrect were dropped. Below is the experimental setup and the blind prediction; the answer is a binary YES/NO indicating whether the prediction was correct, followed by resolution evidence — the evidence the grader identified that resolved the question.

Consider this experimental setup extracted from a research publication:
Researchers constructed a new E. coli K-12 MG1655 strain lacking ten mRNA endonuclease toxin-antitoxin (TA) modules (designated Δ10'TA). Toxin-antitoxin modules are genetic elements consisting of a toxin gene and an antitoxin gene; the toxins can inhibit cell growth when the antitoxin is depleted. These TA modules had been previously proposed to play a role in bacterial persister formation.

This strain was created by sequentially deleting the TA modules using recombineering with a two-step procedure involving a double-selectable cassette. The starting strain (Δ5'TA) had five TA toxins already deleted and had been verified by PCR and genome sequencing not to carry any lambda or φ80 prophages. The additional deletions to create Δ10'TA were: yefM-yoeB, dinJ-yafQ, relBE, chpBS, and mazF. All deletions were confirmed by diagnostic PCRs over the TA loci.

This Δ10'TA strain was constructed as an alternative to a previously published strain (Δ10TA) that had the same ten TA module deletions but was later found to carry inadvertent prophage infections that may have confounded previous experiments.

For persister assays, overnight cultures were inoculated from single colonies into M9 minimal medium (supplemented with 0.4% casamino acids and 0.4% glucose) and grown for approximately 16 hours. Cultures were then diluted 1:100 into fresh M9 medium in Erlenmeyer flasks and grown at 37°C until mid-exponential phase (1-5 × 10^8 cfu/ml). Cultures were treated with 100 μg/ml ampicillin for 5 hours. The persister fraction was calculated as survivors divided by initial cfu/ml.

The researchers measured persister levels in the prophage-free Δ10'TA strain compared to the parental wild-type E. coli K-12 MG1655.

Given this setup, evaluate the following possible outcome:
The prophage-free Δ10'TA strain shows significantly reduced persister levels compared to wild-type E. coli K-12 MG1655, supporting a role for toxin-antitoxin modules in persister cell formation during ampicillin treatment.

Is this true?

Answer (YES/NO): NO